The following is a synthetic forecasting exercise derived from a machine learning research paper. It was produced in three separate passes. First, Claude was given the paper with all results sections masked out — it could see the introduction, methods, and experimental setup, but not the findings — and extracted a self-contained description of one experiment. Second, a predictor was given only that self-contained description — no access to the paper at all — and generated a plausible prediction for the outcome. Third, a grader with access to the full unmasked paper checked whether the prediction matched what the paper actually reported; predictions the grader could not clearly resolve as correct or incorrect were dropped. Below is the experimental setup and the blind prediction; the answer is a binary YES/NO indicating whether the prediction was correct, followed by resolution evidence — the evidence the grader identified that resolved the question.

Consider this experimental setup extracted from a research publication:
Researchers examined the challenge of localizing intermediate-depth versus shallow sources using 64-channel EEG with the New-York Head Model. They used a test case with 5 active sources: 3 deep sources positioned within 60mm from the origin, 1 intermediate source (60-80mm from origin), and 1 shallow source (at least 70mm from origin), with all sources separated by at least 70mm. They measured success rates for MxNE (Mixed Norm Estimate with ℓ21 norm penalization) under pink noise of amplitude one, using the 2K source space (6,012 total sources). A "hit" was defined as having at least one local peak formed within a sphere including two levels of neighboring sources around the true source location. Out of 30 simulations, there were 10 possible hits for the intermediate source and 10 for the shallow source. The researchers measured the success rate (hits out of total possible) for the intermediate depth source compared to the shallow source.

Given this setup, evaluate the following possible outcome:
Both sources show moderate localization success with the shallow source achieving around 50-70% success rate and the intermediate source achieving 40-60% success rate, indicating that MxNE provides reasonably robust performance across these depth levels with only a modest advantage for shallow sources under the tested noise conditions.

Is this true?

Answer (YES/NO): NO